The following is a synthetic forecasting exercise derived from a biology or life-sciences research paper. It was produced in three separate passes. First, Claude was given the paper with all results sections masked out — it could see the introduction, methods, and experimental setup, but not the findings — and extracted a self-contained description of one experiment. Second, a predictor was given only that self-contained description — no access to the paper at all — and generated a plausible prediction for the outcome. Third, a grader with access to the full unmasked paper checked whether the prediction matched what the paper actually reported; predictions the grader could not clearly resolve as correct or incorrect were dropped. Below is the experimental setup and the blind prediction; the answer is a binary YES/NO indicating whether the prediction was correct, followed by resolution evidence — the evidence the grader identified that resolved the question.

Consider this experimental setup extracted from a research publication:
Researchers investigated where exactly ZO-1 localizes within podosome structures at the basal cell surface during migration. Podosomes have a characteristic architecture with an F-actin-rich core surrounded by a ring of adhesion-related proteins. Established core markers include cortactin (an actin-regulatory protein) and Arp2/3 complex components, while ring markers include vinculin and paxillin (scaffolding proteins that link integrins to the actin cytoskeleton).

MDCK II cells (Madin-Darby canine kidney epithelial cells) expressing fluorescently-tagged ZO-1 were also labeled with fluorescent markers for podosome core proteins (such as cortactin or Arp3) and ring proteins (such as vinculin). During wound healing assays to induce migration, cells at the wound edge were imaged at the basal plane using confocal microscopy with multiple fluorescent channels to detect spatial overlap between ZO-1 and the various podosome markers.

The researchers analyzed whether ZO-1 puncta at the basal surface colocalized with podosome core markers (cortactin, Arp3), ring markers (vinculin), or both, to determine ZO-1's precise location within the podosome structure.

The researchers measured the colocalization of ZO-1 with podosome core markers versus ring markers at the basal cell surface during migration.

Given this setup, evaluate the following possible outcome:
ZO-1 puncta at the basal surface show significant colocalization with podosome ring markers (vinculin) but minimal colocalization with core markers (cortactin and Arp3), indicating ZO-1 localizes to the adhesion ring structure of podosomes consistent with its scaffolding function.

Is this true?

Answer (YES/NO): YES